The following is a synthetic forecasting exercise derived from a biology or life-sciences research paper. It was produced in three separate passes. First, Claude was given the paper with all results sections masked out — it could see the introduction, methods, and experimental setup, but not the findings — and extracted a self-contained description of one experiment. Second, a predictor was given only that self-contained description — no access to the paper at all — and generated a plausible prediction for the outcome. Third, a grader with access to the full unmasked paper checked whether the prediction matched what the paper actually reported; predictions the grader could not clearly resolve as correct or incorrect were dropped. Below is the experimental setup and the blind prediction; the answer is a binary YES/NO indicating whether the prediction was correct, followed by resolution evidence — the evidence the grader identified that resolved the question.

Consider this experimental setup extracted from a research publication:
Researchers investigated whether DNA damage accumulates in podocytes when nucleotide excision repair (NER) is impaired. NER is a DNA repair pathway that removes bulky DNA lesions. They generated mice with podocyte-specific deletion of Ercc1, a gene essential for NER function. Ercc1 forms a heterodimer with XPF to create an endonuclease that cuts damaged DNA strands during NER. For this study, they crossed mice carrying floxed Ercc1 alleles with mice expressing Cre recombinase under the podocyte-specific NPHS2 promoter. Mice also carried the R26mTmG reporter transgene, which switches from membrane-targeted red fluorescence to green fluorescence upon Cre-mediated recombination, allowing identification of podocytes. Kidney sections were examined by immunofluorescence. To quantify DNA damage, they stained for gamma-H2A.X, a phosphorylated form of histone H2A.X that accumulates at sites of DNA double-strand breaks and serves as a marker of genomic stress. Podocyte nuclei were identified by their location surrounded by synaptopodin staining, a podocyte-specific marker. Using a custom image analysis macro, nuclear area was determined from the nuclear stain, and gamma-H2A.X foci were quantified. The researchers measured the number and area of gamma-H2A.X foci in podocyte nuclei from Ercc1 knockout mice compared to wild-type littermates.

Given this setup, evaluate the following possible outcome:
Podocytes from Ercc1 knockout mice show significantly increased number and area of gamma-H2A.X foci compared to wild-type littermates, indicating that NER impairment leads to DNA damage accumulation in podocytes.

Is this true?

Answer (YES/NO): YES